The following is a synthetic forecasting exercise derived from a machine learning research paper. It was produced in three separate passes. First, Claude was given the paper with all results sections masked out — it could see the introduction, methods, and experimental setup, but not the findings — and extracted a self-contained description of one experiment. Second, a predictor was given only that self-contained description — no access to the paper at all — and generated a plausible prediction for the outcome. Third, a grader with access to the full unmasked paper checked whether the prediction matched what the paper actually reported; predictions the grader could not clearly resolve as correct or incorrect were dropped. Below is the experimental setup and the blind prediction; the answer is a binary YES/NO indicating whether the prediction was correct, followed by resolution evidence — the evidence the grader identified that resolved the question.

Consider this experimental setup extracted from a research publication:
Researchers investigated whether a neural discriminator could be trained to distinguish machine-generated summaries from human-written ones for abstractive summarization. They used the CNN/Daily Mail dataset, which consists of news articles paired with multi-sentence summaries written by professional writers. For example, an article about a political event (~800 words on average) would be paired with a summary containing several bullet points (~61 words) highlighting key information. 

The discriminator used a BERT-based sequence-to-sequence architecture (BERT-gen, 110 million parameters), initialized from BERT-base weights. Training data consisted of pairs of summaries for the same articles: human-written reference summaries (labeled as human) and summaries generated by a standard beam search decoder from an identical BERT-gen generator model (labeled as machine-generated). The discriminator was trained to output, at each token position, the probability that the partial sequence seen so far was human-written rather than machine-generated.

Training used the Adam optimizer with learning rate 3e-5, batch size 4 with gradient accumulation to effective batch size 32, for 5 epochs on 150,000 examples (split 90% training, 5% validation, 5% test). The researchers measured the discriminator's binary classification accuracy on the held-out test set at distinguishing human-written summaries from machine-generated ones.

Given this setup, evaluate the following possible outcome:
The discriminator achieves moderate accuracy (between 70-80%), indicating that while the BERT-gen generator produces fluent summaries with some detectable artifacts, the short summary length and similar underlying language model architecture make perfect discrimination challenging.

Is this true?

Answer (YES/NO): NO